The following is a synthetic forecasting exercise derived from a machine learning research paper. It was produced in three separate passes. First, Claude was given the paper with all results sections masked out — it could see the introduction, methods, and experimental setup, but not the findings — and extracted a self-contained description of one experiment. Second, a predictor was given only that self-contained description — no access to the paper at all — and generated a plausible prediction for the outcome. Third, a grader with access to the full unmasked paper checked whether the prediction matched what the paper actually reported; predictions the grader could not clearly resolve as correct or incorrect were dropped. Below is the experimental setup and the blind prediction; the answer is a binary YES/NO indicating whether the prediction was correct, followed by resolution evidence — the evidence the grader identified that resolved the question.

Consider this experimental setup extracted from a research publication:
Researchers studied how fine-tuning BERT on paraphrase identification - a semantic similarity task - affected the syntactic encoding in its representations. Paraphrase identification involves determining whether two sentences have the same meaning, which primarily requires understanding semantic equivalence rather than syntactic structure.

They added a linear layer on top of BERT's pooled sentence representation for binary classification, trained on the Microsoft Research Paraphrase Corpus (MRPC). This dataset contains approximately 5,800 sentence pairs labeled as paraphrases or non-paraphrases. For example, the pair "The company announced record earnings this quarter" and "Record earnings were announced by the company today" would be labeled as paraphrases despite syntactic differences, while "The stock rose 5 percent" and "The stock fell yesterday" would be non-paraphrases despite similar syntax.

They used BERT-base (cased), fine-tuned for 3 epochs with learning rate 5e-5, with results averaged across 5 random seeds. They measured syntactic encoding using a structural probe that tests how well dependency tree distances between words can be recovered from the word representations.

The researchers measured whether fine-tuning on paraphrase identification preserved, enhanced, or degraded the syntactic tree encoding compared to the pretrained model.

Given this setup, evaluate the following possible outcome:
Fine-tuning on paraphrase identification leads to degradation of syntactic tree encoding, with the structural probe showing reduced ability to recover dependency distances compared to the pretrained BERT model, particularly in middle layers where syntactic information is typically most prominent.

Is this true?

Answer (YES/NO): NO